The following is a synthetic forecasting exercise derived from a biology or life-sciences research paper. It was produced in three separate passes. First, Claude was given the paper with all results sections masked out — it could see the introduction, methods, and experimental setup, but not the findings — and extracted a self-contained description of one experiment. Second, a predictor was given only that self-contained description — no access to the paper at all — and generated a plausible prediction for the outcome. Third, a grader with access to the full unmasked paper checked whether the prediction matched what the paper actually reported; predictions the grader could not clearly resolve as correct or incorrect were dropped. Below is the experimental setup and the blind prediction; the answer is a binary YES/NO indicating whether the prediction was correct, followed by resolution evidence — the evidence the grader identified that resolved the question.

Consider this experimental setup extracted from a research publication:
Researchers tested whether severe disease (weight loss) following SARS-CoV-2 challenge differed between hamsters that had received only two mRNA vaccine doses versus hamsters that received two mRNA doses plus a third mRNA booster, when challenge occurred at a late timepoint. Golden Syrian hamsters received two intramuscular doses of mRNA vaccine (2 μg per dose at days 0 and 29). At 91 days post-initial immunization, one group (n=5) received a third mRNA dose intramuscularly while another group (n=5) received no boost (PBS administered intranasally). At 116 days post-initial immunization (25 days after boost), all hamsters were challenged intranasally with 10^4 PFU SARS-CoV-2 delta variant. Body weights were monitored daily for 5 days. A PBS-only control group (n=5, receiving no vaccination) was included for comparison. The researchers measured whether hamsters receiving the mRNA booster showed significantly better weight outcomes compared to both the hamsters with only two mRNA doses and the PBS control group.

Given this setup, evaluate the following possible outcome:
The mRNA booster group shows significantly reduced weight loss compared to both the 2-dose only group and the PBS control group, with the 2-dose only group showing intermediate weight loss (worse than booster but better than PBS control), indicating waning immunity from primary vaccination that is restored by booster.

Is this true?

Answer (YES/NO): NO